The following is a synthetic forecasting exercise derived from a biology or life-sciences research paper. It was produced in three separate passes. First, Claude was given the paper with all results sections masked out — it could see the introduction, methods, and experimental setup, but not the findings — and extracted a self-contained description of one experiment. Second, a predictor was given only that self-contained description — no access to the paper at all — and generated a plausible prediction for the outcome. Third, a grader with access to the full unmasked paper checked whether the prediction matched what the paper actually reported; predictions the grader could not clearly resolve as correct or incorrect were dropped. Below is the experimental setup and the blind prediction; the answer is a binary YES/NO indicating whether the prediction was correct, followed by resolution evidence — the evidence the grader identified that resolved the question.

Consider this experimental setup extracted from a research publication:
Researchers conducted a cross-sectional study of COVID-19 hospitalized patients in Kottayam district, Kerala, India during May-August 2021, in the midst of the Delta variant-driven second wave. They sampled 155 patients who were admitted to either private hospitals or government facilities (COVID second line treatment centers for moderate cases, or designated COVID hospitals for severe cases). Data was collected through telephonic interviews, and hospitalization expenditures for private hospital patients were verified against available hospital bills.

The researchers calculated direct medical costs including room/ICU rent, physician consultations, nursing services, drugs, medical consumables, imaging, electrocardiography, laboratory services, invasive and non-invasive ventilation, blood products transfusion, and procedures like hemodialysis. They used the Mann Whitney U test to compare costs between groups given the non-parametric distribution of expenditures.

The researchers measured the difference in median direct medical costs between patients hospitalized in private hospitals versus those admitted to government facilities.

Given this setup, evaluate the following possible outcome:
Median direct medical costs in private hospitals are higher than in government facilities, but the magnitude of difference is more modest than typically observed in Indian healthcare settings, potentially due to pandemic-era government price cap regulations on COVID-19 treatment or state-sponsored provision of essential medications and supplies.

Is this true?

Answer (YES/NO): NO